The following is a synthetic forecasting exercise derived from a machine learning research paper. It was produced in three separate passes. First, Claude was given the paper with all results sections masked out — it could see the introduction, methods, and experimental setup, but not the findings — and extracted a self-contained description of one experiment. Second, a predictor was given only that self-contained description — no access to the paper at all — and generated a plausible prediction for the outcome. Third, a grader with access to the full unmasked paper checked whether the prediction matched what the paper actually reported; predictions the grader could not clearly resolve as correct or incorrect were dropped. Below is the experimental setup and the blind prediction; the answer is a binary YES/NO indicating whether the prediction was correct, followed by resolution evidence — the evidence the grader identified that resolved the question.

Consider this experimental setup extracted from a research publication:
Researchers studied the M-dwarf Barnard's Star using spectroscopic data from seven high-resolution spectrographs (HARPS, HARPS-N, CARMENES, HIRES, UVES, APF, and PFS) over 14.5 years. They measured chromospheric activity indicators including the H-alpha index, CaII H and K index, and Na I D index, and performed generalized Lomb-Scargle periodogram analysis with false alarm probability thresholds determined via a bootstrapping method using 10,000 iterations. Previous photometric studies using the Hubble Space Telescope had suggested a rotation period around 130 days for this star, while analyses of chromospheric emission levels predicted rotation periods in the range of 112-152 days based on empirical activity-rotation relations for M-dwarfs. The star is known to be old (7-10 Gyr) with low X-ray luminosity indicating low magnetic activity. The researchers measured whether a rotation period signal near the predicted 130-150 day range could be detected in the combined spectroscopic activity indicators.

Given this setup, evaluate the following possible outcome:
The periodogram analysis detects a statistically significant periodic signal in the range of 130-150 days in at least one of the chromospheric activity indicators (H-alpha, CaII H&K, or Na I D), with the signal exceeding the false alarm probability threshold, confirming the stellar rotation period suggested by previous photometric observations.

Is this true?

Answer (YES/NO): YES